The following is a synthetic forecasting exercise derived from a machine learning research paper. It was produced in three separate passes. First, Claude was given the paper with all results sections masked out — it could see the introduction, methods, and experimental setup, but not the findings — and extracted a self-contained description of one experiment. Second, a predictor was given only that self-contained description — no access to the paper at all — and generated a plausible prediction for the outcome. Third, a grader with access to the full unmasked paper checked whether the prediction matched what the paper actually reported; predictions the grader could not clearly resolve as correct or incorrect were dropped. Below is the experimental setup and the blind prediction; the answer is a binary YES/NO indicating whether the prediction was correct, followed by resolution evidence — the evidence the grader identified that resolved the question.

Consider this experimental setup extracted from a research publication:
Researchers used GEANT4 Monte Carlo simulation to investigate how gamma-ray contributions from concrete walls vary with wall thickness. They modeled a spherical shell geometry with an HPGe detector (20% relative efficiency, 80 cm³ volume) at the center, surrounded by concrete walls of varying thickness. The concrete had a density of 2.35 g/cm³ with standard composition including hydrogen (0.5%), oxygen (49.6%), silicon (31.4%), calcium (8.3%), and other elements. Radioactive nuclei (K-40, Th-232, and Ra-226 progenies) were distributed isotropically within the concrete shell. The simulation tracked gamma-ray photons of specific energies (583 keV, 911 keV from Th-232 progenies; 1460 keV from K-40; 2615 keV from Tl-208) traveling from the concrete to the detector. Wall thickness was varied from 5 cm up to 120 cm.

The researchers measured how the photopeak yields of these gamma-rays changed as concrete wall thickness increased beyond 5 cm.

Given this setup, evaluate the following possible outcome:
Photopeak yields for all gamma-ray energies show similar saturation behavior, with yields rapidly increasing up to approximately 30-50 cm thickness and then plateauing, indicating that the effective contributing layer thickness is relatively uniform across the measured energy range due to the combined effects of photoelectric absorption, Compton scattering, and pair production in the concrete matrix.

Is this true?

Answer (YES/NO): NO